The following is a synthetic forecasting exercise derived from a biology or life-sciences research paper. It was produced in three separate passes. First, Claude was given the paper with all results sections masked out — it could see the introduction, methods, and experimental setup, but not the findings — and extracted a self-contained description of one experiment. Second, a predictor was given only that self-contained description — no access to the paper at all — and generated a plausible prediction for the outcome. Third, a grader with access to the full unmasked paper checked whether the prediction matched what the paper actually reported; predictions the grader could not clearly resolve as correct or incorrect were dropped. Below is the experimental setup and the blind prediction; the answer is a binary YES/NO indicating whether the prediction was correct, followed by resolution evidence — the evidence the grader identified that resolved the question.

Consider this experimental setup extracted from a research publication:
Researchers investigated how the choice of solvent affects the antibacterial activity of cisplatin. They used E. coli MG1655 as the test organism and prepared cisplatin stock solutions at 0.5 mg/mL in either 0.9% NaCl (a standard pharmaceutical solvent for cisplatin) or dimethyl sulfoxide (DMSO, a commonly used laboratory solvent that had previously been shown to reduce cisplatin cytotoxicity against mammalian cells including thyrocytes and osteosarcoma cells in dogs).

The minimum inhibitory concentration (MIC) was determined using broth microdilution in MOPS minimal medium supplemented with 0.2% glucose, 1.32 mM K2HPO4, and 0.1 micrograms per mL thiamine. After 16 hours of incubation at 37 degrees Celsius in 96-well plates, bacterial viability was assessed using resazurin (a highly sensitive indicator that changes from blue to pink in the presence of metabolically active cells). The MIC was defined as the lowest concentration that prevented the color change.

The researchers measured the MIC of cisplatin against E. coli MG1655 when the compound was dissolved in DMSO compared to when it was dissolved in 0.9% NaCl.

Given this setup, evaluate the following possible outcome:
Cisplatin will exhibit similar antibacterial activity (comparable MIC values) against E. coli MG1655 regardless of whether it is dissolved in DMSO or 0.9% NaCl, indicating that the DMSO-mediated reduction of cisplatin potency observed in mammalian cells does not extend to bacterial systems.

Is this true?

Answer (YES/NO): NO